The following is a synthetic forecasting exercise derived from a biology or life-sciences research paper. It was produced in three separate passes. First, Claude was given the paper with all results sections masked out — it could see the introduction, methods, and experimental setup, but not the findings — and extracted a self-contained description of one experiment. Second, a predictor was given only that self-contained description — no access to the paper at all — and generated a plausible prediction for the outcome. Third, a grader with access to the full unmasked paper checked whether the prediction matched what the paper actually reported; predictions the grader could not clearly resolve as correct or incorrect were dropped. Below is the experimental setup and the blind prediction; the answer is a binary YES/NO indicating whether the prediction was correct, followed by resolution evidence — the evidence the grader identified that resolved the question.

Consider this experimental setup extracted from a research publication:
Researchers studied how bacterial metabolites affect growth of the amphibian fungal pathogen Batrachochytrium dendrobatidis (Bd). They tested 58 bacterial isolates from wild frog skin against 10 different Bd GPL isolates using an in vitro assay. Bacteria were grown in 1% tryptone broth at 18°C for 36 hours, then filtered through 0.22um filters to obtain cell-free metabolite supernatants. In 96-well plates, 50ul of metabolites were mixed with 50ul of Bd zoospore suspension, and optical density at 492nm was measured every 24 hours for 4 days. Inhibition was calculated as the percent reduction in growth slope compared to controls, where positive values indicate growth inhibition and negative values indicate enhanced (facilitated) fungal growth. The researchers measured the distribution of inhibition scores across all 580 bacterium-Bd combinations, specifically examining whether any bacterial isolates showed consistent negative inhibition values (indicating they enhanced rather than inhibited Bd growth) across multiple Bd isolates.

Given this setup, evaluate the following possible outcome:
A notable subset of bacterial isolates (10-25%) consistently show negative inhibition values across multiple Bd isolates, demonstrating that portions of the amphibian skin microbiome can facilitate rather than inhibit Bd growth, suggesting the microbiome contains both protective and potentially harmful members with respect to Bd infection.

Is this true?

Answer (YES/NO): YES